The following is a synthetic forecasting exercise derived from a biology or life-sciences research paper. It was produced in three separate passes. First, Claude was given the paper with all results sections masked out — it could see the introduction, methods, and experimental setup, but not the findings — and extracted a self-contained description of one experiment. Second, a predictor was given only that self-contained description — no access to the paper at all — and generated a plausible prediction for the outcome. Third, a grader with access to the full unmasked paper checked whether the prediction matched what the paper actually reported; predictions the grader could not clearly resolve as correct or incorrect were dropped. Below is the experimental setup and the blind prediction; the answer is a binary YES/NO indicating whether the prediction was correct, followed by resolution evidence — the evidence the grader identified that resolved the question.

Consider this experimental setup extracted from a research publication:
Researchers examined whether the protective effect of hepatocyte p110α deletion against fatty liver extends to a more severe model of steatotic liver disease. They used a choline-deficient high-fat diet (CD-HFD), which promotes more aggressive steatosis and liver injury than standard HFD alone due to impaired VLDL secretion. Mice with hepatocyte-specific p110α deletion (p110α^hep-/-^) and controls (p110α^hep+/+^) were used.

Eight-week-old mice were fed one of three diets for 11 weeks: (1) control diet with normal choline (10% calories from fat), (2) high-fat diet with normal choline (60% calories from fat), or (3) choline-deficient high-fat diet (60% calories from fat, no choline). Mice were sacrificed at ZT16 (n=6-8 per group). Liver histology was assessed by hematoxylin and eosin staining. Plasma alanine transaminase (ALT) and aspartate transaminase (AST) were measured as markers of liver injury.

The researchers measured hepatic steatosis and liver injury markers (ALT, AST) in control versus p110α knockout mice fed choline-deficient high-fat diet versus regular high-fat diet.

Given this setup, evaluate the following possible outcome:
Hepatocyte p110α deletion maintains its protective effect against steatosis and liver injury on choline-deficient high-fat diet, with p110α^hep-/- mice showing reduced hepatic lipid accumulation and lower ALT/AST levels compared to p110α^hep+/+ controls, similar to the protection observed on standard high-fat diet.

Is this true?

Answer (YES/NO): NO